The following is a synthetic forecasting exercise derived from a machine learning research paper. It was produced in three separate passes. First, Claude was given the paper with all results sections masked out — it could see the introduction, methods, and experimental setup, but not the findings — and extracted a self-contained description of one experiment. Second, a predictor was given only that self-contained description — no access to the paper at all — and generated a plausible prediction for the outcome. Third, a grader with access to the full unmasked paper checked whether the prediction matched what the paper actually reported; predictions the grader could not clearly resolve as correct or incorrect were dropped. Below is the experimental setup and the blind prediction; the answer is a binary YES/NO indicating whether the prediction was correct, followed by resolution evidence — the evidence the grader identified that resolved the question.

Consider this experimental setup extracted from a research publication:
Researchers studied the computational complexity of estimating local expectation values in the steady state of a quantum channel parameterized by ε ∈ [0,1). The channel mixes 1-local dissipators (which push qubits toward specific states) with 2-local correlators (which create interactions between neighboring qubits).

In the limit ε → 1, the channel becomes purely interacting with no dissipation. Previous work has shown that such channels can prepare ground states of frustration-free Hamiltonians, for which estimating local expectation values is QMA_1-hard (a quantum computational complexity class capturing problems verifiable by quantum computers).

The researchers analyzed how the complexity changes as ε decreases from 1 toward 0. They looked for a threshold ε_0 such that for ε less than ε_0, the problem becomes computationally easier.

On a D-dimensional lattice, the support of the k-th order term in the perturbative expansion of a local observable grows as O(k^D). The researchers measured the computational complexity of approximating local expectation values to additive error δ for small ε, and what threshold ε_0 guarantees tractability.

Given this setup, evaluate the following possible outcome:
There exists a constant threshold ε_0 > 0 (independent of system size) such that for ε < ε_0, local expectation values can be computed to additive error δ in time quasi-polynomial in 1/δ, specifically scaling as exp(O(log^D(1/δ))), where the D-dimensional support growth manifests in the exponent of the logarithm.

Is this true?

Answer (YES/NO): YES